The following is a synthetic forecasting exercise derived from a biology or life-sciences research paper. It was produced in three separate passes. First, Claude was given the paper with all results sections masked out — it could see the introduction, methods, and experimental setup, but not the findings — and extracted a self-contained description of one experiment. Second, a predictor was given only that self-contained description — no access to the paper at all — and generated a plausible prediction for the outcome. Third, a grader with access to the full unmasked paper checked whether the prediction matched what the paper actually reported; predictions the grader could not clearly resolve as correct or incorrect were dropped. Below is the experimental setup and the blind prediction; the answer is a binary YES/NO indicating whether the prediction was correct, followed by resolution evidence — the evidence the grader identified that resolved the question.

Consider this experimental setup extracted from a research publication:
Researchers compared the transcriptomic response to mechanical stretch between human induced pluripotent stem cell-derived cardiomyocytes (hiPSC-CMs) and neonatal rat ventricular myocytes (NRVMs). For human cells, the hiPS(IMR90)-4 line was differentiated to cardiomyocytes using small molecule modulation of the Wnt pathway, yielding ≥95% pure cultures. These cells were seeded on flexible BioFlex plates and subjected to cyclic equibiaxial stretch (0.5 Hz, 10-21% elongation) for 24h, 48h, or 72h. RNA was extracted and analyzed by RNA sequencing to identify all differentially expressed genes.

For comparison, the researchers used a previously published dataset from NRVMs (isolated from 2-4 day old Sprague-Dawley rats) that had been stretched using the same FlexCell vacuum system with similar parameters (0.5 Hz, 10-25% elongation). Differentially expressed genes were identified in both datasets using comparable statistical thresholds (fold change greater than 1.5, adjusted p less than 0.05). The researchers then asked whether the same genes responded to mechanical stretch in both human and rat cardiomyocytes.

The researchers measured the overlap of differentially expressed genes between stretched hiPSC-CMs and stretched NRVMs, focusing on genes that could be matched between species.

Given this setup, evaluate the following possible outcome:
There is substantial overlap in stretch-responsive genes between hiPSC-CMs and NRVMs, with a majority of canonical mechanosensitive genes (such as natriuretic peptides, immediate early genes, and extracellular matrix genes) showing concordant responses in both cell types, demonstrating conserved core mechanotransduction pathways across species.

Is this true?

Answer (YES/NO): NO